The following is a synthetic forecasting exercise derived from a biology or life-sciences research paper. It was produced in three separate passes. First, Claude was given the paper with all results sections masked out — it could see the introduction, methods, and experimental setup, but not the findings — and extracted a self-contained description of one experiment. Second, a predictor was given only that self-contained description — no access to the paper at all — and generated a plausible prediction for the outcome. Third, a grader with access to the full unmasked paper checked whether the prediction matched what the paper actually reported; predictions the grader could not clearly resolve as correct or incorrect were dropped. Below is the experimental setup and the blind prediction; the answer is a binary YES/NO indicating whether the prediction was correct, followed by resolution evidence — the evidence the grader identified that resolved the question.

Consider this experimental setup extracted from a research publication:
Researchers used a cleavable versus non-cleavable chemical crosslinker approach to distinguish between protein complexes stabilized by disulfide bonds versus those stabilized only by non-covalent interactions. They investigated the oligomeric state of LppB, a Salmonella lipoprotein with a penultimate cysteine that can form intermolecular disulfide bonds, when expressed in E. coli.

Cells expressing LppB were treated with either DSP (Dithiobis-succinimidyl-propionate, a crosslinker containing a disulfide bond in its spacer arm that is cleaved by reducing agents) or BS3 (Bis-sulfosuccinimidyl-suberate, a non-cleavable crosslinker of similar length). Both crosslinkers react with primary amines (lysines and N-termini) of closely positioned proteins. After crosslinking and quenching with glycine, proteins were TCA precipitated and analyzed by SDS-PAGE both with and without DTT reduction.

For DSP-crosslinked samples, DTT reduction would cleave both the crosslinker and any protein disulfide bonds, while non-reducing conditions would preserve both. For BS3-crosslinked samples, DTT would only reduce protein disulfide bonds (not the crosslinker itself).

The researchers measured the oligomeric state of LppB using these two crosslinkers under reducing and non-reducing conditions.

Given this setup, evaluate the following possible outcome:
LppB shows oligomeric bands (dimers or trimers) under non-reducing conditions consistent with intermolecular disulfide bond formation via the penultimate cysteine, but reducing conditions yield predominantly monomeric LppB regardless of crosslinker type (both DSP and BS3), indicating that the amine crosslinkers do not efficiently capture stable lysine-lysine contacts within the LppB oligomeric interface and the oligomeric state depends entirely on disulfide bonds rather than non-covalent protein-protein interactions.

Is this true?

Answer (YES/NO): NO